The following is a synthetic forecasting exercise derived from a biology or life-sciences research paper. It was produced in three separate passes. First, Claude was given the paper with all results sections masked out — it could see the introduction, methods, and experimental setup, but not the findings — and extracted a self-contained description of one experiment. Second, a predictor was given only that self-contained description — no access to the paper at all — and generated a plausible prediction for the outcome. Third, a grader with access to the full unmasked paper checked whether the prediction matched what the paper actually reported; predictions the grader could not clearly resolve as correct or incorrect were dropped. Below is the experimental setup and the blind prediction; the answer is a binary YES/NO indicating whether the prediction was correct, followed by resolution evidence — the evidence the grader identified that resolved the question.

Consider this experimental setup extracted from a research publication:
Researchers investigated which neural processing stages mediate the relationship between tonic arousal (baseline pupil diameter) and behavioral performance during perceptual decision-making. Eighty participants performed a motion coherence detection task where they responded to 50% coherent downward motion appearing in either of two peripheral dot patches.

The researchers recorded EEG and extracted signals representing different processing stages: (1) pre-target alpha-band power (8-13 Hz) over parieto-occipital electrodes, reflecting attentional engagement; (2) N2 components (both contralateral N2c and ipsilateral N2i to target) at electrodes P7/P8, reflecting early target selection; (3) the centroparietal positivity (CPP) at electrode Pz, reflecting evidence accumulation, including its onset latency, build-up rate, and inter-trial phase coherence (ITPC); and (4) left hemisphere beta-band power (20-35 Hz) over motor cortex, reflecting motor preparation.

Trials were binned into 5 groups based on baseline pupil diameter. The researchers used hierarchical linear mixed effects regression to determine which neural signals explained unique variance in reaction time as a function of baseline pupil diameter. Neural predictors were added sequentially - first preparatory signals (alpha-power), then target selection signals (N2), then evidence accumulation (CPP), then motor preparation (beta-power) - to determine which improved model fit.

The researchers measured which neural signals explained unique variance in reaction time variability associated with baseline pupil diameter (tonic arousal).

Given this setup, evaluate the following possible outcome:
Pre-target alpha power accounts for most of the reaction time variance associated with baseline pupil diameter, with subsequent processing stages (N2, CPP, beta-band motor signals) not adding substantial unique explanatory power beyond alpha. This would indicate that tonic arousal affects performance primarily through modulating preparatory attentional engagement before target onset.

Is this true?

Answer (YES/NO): NO